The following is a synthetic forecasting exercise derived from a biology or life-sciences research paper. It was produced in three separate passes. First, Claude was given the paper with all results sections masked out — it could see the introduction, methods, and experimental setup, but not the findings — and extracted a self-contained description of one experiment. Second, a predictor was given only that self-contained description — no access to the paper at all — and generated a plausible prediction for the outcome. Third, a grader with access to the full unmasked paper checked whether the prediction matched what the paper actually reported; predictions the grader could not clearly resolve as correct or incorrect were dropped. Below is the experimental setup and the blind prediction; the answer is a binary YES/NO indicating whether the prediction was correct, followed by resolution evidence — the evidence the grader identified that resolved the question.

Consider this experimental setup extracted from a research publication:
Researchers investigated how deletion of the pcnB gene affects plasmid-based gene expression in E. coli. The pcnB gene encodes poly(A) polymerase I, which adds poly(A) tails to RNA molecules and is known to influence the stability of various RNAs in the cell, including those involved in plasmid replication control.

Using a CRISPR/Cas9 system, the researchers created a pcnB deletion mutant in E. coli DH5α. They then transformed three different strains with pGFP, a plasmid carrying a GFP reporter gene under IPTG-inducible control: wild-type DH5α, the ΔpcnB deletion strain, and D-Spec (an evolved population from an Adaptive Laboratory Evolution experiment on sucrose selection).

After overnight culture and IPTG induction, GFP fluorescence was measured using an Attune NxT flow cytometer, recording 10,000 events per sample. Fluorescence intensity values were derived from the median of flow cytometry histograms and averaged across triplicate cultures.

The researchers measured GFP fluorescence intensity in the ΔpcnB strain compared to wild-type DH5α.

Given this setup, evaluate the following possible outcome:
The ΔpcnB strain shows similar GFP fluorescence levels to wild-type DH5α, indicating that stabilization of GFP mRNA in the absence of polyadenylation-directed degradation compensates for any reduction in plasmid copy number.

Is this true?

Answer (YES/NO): NO